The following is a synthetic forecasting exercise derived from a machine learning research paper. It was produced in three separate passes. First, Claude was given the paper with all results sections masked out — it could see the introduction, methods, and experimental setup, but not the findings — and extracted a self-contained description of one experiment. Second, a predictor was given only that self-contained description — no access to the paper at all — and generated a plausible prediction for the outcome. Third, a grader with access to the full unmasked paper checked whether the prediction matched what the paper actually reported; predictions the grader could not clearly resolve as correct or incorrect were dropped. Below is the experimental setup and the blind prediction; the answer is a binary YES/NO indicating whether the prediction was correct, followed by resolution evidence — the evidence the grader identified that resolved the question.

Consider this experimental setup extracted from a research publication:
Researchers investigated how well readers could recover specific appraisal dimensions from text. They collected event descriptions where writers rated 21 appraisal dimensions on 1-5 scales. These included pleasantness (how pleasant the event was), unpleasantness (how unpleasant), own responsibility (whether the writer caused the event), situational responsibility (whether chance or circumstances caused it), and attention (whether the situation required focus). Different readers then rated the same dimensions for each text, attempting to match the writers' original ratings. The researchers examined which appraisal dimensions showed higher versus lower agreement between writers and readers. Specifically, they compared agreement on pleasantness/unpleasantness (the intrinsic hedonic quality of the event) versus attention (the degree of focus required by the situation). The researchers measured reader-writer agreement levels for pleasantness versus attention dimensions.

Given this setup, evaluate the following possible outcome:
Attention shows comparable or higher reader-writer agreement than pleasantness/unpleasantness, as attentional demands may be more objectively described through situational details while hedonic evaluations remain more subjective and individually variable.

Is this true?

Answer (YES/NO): NO